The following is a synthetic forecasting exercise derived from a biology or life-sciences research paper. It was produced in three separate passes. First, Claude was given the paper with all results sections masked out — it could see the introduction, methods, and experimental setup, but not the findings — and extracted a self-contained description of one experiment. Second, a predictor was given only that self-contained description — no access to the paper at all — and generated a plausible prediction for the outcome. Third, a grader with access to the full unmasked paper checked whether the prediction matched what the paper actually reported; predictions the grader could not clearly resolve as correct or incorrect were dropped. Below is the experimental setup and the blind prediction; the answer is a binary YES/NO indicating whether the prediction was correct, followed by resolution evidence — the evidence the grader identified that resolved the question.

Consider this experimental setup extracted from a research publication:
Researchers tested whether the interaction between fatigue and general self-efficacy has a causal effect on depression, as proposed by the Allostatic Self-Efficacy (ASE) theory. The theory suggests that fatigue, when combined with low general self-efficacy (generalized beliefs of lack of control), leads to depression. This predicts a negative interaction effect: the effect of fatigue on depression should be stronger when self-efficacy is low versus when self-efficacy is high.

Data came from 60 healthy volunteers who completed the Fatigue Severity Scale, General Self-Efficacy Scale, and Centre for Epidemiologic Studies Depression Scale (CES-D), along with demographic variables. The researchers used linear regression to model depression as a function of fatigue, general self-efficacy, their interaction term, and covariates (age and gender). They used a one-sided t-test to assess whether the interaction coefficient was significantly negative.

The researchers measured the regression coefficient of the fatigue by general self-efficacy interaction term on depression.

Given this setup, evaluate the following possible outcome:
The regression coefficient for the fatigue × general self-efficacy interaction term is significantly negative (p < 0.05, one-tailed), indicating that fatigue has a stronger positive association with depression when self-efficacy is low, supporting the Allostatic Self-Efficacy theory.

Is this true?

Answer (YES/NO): NO